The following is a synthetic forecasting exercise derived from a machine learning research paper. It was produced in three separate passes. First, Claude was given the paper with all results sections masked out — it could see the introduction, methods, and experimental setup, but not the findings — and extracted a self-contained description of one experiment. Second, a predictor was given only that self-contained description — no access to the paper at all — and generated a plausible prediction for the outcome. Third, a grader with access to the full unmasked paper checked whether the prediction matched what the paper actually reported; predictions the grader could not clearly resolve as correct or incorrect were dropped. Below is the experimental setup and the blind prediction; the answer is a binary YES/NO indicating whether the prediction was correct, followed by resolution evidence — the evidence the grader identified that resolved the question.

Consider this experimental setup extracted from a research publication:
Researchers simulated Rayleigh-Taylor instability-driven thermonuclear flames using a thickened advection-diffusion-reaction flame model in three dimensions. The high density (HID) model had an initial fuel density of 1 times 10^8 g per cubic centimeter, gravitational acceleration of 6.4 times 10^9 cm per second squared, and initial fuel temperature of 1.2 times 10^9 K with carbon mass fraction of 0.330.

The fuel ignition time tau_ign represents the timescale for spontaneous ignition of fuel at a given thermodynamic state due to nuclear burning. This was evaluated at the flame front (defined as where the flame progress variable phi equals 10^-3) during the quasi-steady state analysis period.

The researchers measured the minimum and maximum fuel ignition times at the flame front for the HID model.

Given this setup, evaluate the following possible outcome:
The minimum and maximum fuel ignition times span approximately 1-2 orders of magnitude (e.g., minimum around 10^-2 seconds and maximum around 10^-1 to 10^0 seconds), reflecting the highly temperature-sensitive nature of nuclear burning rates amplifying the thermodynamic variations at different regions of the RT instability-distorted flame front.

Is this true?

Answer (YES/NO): NO